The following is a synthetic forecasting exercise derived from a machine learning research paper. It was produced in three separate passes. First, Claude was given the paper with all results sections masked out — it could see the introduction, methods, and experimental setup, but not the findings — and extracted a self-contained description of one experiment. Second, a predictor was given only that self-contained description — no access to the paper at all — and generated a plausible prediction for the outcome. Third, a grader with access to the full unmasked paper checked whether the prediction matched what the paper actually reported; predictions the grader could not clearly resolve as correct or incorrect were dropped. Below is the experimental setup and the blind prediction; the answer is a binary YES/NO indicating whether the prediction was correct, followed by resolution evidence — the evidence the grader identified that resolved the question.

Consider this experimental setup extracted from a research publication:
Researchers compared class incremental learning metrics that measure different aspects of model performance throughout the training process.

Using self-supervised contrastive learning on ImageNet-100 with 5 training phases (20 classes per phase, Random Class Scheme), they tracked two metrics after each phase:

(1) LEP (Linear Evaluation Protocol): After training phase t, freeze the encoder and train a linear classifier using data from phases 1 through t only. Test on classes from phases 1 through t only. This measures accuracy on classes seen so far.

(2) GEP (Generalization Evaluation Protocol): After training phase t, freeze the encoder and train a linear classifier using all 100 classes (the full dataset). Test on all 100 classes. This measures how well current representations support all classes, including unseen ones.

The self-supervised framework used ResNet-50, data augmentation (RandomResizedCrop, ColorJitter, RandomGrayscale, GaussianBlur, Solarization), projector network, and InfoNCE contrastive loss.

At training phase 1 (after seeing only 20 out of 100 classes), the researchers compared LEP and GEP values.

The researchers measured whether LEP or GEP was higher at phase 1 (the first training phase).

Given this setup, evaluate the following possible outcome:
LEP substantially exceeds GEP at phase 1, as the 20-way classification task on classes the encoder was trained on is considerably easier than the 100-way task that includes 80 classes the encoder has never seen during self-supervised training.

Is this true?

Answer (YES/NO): YES